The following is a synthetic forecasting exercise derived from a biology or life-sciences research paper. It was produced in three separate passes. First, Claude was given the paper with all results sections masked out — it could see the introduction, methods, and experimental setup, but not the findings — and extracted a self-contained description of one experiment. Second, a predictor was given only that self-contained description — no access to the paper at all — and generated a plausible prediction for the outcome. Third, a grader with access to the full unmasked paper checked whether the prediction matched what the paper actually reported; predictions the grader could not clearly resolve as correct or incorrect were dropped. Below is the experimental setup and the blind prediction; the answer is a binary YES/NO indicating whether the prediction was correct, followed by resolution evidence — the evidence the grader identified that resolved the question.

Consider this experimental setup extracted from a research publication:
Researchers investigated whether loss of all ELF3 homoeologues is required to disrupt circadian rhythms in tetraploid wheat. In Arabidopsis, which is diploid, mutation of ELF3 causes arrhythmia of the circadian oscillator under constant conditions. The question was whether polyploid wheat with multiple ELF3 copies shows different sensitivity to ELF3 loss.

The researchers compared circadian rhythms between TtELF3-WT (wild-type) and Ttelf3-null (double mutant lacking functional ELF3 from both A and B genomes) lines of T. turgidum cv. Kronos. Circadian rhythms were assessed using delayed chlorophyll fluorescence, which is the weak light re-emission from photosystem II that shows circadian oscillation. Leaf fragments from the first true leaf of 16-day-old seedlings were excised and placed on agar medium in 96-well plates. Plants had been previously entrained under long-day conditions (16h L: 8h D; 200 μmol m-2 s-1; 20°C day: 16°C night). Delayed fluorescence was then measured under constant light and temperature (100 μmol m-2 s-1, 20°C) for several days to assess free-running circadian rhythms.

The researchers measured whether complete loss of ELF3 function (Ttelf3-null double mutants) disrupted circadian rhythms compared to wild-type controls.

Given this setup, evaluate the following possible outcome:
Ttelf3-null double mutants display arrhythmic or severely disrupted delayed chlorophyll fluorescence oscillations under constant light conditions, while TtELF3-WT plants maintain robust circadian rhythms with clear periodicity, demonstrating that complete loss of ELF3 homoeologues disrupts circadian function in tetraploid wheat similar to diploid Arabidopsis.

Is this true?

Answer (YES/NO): YES